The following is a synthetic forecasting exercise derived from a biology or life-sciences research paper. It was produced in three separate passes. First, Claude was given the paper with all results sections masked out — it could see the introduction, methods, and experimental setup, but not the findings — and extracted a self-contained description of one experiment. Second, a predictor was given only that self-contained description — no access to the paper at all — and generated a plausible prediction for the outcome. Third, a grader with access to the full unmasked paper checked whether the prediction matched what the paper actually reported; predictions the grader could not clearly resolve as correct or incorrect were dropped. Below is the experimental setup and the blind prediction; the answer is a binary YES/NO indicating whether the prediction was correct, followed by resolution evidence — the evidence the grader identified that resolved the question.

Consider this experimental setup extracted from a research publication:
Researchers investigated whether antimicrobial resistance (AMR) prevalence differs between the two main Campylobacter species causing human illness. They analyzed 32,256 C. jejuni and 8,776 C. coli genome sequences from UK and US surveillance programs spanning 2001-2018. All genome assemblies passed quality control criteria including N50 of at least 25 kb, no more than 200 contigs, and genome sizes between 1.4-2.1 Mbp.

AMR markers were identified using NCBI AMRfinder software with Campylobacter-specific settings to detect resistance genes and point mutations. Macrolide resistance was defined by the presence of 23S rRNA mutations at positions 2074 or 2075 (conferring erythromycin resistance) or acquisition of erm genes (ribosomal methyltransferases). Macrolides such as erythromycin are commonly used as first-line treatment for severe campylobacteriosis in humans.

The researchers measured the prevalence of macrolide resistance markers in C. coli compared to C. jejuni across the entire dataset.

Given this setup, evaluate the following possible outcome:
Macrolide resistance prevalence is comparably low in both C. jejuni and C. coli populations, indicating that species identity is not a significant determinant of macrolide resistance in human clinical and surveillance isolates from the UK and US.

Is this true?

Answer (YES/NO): NO